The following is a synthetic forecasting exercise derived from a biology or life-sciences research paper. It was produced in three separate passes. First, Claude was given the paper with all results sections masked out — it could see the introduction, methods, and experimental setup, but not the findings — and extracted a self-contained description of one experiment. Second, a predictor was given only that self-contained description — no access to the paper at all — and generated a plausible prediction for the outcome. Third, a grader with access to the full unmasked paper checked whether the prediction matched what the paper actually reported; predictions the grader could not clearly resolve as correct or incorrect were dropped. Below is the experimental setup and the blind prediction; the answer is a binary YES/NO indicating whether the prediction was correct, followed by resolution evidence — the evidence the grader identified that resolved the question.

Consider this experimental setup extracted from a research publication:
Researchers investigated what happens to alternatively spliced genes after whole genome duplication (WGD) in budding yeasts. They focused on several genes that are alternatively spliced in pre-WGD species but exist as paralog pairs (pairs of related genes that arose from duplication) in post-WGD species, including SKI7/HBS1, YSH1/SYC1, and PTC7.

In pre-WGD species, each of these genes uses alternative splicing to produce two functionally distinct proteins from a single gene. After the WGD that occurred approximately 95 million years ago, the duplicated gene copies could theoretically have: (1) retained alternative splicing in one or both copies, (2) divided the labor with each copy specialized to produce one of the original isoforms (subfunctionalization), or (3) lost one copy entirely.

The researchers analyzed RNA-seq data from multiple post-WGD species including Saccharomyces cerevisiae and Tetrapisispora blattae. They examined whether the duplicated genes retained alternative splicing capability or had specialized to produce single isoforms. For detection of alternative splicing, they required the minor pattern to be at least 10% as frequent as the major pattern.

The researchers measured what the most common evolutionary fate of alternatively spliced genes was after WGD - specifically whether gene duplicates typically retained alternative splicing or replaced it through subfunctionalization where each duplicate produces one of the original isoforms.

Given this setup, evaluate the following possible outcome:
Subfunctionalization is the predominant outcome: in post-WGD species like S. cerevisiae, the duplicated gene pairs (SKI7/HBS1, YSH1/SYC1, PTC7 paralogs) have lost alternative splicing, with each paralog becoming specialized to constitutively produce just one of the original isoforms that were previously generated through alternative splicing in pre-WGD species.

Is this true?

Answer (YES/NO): NO